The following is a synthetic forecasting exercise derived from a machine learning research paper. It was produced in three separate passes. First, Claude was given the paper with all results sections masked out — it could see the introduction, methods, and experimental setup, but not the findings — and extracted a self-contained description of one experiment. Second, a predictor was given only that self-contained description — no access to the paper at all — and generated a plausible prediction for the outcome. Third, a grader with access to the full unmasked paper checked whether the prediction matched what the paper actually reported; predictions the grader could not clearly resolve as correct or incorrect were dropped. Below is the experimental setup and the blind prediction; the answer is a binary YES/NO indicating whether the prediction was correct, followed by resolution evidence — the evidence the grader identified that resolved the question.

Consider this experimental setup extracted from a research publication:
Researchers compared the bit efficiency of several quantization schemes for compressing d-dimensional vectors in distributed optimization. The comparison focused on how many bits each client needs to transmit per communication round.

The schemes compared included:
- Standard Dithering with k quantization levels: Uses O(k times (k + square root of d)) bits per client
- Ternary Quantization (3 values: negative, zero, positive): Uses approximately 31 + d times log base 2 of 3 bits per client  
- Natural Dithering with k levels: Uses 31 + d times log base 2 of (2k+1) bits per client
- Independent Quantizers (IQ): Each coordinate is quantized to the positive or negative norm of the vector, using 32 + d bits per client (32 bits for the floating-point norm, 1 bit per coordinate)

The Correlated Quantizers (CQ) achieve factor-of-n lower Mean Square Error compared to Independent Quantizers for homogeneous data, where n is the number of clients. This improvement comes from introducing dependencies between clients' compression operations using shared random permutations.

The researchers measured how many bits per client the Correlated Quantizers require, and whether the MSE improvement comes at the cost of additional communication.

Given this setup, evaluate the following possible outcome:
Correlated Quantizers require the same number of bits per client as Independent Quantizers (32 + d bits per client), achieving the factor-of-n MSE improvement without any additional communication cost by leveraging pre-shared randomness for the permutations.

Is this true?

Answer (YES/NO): YES